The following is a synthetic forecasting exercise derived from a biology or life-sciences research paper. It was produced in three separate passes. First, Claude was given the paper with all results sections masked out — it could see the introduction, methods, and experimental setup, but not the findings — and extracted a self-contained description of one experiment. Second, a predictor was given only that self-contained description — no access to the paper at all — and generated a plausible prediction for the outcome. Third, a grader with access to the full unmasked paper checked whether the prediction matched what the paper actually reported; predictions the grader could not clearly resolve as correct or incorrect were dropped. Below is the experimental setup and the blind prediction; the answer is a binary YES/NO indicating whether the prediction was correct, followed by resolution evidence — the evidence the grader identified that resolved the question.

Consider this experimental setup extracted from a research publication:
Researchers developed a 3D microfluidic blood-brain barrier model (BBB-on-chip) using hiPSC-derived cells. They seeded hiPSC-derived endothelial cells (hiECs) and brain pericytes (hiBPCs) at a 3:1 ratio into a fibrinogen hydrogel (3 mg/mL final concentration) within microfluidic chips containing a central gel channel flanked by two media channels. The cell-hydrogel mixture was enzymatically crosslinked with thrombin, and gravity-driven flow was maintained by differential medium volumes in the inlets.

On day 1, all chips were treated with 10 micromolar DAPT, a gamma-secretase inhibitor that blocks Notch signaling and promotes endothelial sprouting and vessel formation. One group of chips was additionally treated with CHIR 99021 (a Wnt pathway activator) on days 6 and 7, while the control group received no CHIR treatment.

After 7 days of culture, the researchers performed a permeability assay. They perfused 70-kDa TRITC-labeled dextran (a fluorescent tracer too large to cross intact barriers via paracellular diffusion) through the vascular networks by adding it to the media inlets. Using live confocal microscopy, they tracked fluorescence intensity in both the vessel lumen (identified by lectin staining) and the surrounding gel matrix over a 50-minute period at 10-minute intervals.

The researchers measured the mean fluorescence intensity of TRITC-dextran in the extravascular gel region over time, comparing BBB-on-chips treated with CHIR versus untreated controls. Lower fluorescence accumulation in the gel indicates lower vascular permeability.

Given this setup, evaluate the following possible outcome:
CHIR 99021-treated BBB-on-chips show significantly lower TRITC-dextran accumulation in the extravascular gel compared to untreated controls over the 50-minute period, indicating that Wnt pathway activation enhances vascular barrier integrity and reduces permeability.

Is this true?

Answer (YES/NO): YES